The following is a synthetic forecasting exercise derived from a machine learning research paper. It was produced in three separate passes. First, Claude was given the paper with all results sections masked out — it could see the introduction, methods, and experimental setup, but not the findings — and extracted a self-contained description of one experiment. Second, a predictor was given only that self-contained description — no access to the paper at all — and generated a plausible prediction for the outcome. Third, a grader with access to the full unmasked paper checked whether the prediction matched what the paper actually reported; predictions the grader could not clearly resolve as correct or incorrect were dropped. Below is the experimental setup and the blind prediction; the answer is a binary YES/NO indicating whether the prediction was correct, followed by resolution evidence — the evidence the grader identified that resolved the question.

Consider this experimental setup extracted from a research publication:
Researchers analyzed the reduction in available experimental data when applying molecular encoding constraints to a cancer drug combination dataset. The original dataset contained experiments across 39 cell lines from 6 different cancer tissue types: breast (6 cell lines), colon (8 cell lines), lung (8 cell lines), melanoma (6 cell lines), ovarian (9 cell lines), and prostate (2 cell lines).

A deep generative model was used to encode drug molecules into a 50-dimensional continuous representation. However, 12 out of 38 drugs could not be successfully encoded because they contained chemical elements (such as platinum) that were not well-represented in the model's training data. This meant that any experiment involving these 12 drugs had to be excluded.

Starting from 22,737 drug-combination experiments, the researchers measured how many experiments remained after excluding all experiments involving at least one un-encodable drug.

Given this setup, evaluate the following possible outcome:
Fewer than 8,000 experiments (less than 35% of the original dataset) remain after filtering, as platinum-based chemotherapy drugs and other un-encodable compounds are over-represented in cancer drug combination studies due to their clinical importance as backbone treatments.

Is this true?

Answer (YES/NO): NO